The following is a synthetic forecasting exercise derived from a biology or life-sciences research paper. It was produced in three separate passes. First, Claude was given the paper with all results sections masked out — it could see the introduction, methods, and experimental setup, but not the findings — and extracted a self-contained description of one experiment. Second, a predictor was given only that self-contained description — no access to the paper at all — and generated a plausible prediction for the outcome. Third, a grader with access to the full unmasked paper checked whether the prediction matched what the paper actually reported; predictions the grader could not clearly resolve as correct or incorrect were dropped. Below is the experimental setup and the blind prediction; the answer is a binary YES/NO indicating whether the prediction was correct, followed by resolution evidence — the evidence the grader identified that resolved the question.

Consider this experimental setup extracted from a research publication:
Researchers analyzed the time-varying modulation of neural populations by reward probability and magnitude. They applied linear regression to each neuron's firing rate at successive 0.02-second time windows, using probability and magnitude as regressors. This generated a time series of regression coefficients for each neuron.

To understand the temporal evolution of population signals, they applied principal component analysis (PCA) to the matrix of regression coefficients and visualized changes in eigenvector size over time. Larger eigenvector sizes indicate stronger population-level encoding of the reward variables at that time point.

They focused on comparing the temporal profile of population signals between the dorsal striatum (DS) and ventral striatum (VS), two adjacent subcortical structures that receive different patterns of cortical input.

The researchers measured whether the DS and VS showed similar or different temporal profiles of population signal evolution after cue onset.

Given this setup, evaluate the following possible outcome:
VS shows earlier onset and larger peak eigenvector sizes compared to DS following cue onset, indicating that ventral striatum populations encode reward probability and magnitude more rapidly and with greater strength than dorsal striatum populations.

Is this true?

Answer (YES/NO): NO